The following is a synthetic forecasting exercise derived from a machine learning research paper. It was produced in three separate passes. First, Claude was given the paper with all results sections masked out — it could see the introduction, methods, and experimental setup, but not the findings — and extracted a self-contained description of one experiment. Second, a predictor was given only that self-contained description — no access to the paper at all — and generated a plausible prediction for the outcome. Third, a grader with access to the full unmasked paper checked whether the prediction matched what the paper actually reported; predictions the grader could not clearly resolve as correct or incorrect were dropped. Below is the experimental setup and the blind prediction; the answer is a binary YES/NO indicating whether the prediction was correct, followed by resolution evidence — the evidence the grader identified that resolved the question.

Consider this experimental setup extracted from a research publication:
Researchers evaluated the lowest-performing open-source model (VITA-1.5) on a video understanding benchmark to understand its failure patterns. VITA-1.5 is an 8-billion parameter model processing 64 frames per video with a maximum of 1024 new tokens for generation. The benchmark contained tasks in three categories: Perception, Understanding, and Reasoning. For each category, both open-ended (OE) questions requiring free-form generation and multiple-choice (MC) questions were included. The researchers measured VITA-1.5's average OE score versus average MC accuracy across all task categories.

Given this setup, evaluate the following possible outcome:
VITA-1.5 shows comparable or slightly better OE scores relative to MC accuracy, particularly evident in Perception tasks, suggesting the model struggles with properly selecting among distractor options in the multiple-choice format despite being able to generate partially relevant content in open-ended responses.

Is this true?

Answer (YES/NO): NO